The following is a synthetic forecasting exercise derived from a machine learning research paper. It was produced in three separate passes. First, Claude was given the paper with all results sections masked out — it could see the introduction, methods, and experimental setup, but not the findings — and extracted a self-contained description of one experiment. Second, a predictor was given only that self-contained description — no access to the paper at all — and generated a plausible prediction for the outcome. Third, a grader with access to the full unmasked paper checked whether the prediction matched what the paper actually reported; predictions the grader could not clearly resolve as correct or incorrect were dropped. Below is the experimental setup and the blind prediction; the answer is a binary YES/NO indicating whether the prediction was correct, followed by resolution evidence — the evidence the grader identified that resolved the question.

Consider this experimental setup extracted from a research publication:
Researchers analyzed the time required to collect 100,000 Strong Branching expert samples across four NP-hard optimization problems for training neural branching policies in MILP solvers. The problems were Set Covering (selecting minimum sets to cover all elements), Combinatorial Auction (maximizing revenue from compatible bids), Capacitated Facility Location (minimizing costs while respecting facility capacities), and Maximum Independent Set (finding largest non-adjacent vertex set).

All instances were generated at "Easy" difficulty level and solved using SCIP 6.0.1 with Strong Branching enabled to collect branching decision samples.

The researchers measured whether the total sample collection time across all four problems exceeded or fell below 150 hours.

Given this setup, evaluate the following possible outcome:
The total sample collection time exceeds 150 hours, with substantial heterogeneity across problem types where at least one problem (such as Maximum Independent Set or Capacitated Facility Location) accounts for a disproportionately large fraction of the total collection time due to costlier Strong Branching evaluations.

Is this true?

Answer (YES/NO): YES